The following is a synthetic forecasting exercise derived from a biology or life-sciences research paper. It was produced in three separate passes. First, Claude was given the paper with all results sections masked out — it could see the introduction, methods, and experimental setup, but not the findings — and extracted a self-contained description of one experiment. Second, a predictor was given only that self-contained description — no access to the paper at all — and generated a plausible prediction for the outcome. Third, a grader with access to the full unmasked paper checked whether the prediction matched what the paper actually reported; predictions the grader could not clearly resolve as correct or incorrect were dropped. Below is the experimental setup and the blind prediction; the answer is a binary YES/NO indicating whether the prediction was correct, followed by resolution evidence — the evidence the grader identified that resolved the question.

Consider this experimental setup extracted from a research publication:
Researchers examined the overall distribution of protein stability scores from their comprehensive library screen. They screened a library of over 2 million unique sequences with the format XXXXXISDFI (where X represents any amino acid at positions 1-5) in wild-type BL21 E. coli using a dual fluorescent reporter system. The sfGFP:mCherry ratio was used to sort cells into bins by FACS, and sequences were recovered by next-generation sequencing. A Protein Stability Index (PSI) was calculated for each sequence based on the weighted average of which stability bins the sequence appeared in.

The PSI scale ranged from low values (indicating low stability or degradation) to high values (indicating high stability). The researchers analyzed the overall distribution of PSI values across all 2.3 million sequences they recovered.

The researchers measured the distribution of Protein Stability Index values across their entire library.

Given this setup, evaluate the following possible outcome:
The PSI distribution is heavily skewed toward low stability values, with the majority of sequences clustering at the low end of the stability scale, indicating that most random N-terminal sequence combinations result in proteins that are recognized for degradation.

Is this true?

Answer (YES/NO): NO